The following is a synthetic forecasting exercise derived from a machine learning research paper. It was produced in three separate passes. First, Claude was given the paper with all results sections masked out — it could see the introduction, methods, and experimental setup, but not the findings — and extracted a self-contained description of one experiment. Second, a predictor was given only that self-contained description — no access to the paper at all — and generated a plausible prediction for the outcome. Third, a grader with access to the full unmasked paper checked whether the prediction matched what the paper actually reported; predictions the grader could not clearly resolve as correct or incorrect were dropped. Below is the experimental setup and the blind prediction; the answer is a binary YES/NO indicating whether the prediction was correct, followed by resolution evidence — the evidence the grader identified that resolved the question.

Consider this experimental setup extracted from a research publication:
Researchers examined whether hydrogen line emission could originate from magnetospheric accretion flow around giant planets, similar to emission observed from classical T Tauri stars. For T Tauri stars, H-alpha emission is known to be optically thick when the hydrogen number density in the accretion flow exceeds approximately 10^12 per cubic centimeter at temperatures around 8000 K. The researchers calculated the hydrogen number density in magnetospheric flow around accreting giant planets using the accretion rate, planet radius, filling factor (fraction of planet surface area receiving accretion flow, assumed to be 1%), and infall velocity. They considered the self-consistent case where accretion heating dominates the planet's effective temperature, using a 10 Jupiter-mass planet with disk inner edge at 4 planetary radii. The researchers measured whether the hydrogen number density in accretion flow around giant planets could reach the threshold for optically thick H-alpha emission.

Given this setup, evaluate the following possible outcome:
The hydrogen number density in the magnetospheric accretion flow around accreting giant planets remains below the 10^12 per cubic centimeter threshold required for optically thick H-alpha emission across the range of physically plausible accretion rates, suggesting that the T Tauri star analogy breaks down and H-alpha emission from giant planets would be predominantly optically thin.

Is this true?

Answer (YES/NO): NO